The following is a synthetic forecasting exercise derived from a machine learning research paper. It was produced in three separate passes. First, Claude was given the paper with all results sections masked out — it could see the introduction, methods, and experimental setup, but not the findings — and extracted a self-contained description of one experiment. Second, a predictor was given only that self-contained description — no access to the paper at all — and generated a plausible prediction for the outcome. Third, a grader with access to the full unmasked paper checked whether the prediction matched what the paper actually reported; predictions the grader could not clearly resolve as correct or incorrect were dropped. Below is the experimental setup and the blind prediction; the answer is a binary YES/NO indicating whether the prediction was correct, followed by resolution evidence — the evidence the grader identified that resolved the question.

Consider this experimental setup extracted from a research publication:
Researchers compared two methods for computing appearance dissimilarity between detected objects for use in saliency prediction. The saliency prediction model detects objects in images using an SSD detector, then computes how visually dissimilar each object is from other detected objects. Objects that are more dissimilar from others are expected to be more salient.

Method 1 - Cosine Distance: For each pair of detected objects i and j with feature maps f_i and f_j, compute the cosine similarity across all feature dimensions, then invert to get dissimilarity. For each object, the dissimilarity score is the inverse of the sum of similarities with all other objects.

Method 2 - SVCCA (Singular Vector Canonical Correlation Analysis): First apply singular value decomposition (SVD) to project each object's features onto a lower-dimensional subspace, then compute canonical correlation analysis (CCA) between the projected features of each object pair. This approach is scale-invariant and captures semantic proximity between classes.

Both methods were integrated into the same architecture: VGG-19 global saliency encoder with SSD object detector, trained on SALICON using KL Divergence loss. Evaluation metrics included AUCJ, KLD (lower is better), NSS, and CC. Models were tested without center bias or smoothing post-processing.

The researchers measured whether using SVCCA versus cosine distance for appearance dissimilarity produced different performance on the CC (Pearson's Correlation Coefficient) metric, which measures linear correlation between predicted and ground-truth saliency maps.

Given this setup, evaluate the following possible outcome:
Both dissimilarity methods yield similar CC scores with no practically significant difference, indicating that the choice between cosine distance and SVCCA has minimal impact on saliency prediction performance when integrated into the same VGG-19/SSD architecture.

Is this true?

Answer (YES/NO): NO